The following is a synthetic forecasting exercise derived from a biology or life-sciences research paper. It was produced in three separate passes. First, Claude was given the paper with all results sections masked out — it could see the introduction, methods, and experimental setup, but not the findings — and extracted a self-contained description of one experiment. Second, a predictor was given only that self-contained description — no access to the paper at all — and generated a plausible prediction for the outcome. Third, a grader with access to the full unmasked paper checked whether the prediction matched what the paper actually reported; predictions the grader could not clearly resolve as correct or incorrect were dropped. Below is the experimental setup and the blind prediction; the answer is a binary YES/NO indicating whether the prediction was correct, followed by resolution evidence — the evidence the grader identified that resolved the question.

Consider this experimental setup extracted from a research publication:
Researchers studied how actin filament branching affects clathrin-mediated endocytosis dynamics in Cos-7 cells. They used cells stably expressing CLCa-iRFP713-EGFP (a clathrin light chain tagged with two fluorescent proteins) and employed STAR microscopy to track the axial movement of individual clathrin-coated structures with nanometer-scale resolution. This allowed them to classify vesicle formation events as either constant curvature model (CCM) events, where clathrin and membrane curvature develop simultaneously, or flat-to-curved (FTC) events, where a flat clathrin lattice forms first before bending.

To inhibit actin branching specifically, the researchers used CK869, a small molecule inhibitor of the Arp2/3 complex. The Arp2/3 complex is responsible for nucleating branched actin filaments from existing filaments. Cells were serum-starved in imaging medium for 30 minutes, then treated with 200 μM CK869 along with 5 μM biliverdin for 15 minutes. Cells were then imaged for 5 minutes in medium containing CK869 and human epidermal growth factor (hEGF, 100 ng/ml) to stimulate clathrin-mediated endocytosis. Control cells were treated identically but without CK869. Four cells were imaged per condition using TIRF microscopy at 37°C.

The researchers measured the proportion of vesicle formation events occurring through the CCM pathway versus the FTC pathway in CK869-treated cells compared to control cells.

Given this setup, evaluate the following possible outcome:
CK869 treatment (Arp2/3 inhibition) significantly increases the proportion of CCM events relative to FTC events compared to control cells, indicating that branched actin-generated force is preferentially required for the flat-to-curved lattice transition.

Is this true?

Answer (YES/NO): NO